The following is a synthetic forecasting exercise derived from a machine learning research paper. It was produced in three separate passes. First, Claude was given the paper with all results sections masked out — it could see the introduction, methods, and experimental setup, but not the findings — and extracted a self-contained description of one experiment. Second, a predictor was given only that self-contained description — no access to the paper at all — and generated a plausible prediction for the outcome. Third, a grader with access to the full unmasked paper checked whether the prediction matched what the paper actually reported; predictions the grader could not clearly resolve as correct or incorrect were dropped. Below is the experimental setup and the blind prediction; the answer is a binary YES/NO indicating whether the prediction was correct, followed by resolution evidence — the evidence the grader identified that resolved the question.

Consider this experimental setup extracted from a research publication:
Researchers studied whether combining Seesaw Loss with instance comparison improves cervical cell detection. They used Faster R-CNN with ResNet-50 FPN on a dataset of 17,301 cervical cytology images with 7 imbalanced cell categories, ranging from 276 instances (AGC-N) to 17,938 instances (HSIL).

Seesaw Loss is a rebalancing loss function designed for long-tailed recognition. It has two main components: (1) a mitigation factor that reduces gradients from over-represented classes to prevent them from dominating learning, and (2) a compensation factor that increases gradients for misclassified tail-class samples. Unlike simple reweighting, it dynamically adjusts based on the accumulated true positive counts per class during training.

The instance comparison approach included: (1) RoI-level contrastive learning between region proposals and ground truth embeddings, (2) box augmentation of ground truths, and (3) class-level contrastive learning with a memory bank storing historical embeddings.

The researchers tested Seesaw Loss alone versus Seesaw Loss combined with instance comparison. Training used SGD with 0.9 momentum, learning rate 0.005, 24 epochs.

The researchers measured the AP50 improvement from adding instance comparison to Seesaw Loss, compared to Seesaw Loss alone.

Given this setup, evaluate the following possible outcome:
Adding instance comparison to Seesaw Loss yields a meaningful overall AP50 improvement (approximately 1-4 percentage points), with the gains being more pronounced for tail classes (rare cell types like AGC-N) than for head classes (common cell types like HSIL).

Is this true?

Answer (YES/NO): NO